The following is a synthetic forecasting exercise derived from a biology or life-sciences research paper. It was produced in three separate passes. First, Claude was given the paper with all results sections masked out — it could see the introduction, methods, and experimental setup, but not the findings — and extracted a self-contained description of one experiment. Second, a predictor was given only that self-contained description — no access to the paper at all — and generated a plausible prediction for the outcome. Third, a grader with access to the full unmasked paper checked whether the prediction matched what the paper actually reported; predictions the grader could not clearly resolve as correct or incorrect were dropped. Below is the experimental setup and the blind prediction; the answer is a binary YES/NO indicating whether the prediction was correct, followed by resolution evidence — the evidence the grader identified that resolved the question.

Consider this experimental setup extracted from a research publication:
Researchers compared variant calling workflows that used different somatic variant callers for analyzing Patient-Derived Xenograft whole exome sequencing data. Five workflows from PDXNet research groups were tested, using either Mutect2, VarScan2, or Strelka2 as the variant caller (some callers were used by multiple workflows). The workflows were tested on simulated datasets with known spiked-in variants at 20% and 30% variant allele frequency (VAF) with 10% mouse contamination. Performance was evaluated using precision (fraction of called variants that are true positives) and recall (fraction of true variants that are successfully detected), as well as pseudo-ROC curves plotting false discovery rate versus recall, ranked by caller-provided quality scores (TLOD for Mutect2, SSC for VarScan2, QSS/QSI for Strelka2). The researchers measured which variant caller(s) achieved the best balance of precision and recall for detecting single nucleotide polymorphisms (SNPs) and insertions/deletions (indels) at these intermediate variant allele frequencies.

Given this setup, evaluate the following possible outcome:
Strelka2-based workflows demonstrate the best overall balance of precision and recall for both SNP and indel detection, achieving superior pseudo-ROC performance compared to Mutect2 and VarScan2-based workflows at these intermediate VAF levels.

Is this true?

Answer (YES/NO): NO